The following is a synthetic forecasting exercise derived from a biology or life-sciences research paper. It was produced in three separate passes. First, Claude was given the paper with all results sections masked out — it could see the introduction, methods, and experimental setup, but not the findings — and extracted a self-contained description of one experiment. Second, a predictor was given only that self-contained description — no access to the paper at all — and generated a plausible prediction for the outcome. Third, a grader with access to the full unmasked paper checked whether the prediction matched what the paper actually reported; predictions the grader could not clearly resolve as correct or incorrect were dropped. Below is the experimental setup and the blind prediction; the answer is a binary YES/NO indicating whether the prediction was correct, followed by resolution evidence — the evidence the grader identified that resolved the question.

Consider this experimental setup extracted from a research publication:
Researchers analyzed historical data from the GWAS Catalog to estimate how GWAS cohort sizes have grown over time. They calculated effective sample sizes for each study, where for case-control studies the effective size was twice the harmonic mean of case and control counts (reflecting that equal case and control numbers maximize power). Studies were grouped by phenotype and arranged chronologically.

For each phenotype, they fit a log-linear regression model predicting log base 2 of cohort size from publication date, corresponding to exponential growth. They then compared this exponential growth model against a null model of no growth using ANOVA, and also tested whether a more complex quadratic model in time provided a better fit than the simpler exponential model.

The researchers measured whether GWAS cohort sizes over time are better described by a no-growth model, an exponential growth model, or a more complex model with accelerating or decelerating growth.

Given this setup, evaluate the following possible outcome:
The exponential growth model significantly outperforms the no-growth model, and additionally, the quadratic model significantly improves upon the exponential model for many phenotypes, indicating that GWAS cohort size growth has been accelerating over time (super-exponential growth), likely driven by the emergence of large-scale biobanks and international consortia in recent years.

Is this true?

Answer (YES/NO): NO